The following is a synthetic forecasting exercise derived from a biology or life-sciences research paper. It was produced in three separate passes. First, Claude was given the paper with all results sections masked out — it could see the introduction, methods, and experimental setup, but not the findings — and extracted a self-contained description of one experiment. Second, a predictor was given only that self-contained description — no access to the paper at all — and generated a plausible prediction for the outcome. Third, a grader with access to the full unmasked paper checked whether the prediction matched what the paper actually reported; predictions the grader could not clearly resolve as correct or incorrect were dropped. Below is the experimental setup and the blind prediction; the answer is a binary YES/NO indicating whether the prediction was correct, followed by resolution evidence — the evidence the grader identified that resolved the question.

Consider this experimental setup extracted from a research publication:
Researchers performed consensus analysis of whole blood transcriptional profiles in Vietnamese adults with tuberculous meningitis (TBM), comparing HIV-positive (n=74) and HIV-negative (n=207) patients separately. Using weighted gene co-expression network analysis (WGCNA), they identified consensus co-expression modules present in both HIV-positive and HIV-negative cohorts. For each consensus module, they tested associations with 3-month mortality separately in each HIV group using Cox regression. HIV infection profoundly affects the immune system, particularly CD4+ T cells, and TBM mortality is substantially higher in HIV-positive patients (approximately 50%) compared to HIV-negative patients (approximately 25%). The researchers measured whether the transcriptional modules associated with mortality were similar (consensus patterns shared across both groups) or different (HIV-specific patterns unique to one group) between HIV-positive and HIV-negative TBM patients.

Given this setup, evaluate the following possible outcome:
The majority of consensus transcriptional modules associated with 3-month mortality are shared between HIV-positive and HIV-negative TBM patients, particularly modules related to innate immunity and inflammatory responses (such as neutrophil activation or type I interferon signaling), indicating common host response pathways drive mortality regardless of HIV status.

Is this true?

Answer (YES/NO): NO